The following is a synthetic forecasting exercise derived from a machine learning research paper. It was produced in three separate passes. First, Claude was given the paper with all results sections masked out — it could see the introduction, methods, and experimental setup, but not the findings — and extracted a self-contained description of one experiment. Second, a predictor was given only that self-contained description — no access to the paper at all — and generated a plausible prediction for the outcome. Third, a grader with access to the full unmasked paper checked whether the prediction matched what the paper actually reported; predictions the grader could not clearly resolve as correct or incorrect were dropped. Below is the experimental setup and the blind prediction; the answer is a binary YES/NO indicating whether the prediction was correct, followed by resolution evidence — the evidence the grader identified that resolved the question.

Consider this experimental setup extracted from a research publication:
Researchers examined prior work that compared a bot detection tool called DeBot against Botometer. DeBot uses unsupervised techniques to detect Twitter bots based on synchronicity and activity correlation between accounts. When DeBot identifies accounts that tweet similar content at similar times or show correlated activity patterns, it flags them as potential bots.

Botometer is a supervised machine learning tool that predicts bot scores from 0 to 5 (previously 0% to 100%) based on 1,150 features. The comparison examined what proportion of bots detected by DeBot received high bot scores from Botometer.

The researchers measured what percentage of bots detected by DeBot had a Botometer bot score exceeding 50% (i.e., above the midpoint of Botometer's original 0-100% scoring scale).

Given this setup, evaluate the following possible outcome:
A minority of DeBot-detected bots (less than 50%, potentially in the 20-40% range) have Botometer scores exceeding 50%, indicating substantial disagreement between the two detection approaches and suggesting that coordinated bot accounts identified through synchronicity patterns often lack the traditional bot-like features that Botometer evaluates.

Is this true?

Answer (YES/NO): NO